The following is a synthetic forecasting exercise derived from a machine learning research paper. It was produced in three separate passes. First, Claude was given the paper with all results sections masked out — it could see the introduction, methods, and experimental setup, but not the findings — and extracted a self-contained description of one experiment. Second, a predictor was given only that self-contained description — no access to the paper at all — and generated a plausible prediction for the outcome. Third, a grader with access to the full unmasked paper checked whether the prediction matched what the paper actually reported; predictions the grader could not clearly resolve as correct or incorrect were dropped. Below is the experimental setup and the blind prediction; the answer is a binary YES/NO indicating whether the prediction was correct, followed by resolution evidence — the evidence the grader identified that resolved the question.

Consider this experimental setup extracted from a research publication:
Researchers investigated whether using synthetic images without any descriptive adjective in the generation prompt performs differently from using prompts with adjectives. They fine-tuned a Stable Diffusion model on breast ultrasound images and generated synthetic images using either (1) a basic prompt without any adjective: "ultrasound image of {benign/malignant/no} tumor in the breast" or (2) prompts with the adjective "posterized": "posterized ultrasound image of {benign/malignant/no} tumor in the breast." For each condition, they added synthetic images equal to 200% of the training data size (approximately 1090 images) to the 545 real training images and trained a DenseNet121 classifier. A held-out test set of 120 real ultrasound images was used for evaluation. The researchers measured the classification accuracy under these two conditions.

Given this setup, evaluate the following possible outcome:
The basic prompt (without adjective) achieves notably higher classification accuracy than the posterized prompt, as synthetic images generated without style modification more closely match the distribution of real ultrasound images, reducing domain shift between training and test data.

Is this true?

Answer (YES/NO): NO